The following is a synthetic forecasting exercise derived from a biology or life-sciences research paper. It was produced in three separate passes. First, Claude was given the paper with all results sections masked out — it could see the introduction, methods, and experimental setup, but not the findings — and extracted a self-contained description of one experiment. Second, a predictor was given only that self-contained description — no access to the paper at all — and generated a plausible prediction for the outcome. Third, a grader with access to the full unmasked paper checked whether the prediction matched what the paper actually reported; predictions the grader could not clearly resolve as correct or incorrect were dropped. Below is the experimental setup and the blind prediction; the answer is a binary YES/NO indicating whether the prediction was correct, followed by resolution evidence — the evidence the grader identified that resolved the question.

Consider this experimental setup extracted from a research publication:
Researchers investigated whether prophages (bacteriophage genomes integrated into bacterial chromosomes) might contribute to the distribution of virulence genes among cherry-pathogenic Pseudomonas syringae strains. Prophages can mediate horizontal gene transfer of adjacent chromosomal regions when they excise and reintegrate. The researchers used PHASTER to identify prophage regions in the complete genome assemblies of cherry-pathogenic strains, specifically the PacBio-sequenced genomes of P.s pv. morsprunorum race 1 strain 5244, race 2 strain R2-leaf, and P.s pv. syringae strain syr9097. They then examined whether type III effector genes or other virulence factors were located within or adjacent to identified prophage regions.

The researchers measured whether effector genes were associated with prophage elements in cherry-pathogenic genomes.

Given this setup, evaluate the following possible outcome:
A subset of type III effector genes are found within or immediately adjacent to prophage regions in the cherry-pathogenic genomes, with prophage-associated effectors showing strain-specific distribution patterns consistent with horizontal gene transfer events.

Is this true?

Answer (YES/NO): YES